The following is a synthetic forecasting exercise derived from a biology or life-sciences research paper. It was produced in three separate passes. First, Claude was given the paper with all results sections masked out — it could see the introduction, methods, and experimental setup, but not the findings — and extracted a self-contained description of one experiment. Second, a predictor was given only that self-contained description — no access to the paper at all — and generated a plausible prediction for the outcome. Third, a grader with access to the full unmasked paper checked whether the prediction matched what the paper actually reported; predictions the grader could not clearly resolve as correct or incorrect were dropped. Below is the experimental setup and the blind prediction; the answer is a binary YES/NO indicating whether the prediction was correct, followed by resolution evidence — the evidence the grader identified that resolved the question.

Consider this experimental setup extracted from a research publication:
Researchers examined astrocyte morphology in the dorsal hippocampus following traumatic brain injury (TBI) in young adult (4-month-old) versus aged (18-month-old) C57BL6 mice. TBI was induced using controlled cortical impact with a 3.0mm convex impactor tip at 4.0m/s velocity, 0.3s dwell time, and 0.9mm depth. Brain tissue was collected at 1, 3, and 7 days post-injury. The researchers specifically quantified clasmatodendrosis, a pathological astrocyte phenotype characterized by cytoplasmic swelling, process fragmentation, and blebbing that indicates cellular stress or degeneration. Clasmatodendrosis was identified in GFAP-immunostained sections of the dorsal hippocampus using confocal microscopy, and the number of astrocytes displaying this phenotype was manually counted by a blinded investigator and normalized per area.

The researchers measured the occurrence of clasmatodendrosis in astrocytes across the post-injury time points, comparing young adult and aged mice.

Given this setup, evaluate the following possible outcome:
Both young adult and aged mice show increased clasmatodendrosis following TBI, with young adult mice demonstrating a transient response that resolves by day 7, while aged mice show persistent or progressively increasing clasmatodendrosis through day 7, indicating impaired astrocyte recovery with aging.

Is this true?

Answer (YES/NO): NO